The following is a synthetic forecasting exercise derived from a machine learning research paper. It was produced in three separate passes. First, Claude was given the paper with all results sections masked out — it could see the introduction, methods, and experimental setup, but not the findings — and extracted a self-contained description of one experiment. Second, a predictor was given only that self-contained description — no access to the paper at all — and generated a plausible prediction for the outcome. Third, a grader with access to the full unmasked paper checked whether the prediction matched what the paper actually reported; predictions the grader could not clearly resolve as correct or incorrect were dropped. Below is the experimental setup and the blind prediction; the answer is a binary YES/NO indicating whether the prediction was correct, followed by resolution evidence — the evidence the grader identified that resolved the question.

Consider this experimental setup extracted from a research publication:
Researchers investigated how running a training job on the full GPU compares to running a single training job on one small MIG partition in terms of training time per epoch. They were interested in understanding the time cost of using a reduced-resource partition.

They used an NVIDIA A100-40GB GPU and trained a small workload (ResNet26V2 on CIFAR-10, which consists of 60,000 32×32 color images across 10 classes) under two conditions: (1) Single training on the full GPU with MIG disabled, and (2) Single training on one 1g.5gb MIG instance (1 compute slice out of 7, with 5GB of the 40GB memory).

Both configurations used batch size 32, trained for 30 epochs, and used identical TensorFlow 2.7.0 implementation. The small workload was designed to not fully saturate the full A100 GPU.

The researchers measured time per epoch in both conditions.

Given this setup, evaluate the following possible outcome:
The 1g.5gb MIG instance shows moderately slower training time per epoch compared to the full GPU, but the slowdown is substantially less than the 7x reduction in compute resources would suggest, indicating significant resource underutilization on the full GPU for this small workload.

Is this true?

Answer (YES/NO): YES